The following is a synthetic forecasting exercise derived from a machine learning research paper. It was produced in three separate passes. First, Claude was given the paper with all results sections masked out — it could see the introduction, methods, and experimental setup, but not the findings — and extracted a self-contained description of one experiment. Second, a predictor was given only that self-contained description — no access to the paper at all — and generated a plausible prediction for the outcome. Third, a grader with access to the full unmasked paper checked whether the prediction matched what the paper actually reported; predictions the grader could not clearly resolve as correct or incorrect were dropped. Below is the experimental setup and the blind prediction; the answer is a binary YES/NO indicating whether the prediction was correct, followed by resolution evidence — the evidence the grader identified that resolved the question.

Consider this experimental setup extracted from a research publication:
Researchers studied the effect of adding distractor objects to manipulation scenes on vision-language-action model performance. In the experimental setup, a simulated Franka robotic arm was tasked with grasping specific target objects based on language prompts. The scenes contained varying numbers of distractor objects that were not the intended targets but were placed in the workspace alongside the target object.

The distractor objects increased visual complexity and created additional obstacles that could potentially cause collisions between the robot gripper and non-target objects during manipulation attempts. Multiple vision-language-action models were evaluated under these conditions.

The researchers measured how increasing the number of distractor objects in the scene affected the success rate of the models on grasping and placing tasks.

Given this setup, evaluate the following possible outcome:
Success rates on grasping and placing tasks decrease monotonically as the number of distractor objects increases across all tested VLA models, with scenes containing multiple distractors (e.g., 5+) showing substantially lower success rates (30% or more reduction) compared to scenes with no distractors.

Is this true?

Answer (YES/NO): NO